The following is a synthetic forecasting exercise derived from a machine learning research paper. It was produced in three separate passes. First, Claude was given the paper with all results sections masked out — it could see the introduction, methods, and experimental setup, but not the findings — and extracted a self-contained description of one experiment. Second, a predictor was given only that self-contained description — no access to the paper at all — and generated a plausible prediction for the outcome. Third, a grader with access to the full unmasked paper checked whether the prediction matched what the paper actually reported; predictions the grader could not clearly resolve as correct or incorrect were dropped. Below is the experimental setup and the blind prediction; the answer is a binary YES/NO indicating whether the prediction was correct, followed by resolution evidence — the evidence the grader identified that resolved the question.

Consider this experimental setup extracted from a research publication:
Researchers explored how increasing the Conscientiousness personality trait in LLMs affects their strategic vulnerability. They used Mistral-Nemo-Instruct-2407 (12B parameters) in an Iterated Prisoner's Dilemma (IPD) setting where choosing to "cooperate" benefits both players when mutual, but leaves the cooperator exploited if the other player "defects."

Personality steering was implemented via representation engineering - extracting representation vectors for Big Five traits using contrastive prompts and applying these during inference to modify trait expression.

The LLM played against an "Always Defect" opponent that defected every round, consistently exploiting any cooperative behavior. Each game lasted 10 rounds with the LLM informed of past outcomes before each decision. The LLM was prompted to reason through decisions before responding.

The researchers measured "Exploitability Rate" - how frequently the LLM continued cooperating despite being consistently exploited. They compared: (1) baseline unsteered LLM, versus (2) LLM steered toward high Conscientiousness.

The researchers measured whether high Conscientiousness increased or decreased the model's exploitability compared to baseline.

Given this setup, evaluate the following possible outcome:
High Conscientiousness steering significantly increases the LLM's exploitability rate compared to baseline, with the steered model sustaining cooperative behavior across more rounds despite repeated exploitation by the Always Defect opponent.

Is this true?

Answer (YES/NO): YES